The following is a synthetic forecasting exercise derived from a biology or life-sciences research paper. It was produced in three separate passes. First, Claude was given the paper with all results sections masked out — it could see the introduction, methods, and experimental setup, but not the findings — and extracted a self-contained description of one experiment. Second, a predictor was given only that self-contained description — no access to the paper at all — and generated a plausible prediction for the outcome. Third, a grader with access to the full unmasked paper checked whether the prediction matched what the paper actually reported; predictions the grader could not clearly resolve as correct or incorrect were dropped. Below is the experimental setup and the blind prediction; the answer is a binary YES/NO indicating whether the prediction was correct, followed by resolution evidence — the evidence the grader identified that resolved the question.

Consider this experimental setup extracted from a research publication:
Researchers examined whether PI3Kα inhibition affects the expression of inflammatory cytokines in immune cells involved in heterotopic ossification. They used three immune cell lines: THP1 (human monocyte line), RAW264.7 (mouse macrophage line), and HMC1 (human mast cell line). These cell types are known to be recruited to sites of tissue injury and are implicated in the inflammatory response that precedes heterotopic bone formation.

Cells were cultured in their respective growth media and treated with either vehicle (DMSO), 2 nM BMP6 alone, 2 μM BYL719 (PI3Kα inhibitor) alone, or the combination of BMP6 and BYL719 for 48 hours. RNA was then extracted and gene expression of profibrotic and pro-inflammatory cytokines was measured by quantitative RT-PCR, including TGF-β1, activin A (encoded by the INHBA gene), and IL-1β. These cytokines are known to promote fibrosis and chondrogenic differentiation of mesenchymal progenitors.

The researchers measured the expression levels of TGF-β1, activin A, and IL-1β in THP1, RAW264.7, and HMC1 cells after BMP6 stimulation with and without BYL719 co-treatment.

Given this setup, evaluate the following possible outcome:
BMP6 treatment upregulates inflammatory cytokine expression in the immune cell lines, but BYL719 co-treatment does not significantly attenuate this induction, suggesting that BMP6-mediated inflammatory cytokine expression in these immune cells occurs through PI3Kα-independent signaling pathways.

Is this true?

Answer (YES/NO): NO